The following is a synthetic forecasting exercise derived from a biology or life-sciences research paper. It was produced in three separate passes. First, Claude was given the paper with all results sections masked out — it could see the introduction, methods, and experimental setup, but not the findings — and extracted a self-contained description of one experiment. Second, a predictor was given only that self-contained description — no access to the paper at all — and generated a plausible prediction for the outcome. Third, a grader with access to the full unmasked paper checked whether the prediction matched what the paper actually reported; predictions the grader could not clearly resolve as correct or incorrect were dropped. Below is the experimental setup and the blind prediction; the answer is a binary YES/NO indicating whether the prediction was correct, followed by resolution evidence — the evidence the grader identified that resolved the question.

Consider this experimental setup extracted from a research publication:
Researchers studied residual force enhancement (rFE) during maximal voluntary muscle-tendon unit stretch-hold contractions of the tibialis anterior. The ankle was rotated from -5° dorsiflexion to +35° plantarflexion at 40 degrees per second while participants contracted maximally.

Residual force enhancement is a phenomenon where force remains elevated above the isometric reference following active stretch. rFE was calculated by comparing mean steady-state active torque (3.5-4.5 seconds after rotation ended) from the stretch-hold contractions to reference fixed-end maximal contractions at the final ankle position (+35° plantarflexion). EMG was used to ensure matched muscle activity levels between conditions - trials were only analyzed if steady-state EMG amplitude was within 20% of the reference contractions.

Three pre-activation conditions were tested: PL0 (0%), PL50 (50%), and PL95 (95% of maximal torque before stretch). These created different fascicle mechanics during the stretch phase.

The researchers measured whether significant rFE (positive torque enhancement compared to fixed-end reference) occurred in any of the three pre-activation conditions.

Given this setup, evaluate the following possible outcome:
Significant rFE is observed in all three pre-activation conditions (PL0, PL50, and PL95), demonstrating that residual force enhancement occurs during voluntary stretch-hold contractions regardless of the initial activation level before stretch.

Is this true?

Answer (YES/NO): YES